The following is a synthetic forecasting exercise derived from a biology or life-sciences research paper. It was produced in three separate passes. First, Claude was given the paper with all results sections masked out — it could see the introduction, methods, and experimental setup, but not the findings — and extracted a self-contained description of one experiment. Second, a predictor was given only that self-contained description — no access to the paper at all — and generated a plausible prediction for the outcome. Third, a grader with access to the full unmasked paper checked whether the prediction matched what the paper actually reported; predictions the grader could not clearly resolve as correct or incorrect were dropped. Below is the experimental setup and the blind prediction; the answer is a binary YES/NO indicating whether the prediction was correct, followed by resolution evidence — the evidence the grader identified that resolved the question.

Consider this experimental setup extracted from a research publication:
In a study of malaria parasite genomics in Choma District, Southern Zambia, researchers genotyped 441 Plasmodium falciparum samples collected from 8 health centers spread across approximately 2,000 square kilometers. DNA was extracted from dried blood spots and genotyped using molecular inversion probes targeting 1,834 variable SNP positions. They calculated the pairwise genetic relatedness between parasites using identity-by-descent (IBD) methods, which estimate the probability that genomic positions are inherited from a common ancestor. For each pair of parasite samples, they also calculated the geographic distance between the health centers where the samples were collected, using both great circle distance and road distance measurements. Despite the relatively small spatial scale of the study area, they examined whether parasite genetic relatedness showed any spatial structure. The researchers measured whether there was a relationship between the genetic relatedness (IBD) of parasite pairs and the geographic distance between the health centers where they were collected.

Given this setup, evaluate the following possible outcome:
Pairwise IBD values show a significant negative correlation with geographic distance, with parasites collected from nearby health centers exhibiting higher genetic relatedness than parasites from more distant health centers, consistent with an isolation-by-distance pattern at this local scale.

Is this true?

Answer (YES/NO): YES